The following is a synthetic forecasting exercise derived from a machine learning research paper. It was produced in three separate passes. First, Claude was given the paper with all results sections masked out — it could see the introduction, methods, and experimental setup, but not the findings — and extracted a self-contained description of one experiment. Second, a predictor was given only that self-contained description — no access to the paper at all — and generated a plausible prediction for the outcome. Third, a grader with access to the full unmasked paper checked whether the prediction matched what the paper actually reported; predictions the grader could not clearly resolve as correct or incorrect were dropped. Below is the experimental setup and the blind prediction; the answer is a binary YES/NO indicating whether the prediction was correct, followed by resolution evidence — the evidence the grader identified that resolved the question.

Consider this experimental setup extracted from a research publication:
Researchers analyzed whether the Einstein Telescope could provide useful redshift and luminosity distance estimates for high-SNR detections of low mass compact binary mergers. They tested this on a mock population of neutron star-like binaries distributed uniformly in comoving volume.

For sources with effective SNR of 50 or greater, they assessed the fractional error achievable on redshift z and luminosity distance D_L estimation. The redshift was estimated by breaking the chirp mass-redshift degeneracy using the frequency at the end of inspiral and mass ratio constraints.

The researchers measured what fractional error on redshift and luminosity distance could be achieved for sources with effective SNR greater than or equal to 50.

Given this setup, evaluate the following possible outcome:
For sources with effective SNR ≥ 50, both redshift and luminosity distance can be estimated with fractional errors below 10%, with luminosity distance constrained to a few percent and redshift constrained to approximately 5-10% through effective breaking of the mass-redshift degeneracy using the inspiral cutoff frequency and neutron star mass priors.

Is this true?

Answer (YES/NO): NO